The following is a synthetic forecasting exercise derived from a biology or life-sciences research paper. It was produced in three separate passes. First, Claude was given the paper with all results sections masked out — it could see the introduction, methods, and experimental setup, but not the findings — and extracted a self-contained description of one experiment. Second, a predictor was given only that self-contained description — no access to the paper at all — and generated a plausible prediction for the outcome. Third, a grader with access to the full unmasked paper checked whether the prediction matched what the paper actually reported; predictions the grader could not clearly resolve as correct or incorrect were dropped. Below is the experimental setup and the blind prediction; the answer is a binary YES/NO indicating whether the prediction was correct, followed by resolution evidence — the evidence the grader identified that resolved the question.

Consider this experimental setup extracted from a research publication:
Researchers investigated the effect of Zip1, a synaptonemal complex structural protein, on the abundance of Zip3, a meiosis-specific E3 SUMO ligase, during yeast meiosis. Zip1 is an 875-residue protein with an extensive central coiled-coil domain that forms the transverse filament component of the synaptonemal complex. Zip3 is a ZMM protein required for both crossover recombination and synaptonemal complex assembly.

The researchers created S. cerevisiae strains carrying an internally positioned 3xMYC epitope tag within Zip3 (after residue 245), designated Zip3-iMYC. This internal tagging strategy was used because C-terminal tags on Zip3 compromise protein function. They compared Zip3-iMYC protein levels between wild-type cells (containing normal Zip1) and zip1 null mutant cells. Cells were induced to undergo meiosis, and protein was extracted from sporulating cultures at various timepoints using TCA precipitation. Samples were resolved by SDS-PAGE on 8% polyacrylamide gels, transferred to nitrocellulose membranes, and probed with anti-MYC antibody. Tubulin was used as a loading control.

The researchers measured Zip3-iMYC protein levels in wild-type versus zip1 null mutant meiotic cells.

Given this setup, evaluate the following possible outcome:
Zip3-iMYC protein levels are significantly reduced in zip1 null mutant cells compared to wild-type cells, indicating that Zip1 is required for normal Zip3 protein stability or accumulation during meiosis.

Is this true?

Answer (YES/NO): YES